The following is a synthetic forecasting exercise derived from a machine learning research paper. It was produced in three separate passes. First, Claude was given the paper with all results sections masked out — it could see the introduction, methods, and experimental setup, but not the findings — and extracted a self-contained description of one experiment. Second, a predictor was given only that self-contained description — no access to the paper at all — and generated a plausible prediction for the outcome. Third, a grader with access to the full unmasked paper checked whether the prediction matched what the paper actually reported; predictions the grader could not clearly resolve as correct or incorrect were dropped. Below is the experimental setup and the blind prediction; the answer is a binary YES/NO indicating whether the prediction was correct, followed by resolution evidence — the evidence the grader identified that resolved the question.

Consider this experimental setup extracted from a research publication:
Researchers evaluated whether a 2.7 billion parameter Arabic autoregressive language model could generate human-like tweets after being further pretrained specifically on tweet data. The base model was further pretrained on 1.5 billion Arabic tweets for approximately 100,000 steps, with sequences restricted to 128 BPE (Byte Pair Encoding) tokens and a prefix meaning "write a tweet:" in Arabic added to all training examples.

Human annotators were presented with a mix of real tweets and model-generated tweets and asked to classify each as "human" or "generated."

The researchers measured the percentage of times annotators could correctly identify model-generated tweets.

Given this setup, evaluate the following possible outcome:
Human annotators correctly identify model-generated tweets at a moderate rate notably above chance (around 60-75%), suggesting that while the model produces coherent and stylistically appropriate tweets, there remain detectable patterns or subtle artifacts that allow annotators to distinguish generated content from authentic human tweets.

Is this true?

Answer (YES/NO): NO